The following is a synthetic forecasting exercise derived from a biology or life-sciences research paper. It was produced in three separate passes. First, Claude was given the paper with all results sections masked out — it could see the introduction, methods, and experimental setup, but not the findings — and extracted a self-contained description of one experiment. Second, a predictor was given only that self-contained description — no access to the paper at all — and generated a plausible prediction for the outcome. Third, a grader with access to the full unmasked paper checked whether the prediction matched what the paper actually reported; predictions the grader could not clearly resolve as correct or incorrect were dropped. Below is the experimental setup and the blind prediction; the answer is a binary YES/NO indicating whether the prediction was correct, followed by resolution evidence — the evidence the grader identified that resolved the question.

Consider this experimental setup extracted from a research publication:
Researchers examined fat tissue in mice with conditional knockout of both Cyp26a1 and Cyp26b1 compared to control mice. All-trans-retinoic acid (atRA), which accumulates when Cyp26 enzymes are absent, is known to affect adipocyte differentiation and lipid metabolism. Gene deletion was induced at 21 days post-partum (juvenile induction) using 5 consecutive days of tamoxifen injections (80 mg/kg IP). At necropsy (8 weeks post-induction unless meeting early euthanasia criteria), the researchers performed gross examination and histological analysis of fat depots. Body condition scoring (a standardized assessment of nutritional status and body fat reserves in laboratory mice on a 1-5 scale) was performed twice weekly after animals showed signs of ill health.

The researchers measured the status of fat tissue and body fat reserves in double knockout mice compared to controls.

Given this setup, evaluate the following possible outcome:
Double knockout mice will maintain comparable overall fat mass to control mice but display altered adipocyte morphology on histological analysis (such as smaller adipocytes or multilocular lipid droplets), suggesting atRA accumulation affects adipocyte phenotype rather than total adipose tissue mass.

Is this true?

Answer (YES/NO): NO